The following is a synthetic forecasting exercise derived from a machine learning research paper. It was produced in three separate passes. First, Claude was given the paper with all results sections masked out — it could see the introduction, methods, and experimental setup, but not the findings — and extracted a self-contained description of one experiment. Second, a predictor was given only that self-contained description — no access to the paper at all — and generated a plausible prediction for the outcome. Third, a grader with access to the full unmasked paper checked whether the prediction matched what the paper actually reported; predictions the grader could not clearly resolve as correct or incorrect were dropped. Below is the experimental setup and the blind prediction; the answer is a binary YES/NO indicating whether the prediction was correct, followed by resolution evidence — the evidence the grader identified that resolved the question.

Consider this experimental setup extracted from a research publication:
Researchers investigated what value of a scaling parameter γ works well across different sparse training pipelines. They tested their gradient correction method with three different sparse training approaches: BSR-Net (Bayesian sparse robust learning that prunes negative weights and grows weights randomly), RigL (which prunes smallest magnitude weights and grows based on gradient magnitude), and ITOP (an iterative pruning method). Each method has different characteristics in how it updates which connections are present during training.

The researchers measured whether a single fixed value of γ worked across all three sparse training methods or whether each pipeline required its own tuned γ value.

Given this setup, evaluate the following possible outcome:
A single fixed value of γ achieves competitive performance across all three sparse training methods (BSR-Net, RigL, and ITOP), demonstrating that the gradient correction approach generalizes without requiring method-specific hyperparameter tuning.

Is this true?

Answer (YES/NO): YES